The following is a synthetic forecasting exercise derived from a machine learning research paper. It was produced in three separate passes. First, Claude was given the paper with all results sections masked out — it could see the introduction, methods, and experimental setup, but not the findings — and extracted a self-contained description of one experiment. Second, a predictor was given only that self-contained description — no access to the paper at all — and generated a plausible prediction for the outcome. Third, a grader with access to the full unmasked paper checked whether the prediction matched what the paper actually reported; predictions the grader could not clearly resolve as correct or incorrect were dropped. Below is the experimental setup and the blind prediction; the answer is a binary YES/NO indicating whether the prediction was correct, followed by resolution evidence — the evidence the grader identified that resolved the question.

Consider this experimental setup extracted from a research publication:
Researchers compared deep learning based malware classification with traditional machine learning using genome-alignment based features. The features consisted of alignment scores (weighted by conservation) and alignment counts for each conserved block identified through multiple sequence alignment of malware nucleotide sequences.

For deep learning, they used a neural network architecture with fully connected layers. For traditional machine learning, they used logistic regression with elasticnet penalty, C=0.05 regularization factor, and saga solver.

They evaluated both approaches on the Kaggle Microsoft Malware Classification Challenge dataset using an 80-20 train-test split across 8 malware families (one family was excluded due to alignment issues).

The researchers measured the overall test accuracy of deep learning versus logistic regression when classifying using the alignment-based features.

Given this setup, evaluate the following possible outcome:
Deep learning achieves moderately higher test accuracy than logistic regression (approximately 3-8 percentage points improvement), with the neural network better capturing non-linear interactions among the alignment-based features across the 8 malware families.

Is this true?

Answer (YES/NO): NO